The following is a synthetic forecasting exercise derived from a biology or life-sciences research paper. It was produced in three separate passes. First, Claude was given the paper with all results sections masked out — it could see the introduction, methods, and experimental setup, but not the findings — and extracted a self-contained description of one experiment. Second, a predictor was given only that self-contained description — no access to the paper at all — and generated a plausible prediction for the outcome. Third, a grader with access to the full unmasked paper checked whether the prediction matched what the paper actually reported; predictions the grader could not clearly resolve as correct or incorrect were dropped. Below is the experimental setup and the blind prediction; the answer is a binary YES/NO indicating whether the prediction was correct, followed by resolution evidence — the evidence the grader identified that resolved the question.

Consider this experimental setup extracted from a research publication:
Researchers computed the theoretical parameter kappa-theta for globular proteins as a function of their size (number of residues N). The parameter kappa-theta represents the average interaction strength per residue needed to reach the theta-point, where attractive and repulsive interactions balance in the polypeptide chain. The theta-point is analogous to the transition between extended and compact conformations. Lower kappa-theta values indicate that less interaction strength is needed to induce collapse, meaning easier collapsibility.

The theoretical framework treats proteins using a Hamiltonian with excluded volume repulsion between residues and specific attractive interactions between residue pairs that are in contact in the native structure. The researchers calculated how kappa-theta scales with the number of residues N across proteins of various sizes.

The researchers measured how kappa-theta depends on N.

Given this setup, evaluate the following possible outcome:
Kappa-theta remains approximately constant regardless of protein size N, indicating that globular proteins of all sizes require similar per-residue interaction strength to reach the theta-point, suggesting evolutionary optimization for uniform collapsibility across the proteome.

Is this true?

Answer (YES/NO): NO